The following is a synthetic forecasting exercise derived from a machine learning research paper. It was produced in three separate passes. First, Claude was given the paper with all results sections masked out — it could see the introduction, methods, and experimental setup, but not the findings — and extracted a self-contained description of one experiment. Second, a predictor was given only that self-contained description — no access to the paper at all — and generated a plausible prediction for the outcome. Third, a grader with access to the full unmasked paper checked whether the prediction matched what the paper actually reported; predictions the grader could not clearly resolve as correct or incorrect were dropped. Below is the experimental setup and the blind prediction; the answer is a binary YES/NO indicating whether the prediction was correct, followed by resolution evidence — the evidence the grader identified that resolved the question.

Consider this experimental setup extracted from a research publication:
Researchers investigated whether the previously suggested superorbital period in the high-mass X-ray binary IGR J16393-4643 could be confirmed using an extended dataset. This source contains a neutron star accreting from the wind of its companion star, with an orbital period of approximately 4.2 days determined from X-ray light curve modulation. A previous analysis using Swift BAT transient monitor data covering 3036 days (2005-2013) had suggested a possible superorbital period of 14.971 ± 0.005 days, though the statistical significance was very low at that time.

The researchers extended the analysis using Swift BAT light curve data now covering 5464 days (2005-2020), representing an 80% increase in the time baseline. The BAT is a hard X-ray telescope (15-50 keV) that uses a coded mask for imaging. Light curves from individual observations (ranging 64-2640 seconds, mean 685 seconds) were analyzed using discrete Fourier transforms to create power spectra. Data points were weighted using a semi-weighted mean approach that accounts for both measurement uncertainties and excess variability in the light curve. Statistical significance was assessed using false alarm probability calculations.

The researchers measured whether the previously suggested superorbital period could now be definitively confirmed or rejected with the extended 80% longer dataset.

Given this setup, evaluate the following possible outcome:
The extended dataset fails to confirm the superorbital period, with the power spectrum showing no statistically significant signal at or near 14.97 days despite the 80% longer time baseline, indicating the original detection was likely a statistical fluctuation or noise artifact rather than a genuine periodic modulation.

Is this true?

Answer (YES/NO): NO